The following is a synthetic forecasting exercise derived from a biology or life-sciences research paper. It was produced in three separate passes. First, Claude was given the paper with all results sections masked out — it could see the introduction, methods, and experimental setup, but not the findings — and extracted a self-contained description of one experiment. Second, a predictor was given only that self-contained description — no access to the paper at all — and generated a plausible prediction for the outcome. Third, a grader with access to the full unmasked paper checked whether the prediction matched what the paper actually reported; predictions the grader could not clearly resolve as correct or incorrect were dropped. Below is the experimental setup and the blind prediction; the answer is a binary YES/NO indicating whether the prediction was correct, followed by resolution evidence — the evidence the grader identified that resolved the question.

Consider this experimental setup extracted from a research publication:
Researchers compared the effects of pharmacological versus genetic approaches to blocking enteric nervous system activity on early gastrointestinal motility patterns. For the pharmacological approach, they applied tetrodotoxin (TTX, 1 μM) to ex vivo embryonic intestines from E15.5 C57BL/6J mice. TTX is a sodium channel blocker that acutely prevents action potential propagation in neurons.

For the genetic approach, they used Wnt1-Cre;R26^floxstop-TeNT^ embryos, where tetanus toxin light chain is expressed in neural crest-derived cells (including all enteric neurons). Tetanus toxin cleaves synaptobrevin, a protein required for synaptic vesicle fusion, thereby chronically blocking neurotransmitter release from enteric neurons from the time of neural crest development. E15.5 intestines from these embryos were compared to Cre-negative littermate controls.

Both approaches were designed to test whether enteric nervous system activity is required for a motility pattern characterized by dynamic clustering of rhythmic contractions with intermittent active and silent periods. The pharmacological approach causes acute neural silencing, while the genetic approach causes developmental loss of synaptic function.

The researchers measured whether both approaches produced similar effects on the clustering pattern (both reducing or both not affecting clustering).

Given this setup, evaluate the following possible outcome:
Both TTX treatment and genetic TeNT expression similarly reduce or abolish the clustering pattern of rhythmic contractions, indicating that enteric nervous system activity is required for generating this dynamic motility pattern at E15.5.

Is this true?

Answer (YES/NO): NO